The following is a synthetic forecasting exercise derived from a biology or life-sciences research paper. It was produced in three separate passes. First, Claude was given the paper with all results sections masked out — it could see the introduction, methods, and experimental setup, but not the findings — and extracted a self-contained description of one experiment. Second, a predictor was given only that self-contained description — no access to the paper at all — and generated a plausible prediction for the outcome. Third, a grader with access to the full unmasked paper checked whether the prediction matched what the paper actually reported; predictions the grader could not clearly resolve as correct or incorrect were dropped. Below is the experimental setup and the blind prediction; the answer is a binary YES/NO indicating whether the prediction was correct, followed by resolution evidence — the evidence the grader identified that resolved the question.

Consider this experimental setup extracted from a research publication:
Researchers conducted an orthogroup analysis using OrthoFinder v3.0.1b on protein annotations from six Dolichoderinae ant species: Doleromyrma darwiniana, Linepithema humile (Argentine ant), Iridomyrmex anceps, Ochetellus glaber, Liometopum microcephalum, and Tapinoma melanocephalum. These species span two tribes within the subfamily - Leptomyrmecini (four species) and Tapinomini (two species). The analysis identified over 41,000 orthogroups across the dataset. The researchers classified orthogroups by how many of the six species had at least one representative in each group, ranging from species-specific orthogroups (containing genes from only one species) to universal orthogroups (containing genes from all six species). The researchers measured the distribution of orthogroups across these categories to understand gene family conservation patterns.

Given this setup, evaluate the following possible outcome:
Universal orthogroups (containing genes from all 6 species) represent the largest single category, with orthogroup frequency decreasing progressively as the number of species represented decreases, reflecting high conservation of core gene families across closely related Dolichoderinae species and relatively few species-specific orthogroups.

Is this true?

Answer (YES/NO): NO